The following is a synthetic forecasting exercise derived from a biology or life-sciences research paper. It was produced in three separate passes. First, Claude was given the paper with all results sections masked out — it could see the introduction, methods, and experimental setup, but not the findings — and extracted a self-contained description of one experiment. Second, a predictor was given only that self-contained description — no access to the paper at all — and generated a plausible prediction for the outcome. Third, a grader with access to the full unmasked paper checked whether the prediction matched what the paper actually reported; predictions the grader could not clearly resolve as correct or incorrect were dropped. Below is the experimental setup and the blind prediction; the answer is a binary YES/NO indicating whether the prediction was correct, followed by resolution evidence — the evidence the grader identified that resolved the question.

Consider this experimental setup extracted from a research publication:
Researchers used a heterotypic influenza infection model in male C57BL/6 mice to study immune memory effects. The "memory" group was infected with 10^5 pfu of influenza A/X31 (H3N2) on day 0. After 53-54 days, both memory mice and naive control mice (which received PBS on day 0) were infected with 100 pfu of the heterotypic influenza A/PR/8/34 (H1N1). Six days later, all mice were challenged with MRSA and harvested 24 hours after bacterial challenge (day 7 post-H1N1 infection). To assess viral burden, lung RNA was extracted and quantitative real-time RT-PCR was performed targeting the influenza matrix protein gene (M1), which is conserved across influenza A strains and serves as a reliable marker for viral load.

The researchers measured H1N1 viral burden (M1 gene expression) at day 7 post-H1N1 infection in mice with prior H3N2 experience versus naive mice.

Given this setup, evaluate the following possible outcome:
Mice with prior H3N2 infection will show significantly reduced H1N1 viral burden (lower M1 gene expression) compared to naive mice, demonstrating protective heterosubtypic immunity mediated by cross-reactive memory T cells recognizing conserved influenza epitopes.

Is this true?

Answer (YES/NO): YES